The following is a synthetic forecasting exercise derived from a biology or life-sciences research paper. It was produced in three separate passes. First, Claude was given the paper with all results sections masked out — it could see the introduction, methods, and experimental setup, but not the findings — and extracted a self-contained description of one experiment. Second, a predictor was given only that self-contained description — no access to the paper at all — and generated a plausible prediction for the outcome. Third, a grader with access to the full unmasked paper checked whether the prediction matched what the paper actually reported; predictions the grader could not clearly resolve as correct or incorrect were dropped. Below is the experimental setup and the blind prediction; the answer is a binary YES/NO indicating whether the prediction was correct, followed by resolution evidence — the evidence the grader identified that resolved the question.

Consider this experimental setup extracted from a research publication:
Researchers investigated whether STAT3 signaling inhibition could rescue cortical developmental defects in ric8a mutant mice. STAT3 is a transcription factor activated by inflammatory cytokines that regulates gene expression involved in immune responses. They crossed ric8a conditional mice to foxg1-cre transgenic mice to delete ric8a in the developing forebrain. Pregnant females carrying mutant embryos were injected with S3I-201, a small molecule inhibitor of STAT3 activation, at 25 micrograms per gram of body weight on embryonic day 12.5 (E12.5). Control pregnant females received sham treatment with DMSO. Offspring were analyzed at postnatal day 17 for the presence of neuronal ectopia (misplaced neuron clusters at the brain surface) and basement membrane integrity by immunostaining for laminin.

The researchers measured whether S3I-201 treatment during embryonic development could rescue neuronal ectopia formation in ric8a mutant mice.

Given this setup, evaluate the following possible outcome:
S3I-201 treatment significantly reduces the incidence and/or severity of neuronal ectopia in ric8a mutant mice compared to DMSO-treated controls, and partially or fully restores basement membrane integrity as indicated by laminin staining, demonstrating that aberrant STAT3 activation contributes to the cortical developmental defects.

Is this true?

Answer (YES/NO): NO